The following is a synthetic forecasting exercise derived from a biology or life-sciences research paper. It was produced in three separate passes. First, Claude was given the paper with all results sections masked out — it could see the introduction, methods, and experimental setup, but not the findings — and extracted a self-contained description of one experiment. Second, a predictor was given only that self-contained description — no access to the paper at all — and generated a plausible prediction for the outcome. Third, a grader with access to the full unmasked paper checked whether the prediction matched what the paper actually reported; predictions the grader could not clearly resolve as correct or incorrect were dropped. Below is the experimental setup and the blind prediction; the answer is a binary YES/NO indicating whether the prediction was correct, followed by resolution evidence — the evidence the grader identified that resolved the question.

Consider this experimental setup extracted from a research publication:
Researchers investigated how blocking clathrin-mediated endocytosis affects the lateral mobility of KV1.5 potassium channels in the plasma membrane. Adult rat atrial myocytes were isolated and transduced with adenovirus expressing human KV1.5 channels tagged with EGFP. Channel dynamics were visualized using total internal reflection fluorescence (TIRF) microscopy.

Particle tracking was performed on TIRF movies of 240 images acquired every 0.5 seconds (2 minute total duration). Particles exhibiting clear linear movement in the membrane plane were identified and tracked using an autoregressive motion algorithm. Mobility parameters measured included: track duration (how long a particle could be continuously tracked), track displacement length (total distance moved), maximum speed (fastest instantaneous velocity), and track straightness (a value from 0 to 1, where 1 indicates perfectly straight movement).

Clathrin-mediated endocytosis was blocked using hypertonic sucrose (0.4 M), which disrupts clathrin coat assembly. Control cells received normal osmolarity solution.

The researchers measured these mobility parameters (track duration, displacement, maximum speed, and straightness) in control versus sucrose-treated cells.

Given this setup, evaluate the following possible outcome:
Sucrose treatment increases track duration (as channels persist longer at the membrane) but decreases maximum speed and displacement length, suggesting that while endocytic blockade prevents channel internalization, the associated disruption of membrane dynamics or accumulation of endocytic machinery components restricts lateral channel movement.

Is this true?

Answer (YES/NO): YES